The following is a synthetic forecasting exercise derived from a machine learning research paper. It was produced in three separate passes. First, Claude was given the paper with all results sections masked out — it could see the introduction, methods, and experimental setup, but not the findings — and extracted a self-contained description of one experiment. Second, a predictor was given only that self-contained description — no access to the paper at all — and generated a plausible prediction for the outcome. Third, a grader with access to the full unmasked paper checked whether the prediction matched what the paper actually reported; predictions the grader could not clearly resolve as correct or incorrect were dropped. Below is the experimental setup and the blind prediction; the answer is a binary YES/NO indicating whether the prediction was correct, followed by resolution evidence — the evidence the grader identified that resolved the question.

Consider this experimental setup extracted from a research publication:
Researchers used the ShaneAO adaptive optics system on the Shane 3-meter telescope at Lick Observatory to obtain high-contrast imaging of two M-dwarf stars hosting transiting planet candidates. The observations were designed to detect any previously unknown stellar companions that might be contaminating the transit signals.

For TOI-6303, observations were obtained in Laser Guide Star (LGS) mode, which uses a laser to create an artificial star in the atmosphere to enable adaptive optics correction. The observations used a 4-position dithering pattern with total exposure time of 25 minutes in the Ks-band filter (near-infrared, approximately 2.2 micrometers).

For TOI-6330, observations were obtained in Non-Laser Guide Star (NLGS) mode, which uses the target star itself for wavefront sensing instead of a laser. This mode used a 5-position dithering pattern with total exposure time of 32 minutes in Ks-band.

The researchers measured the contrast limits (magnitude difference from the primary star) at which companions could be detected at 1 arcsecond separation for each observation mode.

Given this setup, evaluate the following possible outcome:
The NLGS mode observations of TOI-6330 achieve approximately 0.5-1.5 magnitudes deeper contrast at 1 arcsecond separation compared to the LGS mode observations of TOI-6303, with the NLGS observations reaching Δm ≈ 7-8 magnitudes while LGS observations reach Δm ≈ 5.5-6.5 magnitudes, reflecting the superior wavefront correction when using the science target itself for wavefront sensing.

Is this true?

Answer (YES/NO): NO